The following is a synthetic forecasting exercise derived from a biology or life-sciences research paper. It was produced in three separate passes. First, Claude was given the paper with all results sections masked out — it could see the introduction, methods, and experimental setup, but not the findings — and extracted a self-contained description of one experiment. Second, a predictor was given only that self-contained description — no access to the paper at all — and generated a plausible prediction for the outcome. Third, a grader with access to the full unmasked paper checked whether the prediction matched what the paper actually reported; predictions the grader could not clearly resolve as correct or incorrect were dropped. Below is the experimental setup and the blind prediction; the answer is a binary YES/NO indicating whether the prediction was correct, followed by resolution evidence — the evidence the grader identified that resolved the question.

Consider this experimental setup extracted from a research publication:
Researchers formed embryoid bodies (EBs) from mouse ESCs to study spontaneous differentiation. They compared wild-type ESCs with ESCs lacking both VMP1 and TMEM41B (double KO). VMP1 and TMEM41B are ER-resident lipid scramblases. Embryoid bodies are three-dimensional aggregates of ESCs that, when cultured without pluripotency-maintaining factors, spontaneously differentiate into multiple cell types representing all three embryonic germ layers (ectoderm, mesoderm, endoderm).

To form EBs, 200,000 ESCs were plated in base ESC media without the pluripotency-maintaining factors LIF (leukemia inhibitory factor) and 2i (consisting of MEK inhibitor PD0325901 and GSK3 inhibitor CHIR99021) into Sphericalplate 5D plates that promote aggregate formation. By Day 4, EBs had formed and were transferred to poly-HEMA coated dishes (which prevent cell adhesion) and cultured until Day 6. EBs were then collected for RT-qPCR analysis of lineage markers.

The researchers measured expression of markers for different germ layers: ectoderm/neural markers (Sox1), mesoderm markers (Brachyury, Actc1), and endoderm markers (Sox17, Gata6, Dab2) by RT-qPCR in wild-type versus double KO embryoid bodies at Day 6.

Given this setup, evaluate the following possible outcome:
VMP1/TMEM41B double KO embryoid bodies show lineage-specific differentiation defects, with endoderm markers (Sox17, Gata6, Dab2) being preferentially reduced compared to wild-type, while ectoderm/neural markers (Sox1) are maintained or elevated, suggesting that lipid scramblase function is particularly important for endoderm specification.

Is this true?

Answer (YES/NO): YES